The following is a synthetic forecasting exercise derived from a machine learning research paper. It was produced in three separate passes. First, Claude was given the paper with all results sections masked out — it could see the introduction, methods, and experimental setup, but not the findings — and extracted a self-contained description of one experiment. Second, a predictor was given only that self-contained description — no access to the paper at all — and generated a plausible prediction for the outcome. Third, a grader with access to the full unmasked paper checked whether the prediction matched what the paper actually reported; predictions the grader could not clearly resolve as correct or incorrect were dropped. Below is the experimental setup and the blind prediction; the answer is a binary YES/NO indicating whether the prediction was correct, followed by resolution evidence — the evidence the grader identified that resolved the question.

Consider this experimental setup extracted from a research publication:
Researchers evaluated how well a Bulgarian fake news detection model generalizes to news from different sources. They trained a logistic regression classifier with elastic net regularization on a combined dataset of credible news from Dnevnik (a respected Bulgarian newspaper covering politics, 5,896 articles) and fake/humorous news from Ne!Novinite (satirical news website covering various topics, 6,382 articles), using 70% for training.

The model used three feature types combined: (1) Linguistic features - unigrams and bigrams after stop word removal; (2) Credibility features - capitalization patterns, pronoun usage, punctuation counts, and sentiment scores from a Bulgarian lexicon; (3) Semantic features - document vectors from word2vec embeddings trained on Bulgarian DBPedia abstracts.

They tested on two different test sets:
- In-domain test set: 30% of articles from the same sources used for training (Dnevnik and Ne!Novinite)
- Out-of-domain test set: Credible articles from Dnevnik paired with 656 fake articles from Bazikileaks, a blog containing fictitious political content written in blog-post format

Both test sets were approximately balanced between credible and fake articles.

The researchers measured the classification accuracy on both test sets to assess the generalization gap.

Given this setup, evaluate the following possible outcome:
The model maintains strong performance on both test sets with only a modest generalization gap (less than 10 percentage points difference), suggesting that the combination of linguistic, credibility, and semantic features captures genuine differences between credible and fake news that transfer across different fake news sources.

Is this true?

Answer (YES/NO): NO